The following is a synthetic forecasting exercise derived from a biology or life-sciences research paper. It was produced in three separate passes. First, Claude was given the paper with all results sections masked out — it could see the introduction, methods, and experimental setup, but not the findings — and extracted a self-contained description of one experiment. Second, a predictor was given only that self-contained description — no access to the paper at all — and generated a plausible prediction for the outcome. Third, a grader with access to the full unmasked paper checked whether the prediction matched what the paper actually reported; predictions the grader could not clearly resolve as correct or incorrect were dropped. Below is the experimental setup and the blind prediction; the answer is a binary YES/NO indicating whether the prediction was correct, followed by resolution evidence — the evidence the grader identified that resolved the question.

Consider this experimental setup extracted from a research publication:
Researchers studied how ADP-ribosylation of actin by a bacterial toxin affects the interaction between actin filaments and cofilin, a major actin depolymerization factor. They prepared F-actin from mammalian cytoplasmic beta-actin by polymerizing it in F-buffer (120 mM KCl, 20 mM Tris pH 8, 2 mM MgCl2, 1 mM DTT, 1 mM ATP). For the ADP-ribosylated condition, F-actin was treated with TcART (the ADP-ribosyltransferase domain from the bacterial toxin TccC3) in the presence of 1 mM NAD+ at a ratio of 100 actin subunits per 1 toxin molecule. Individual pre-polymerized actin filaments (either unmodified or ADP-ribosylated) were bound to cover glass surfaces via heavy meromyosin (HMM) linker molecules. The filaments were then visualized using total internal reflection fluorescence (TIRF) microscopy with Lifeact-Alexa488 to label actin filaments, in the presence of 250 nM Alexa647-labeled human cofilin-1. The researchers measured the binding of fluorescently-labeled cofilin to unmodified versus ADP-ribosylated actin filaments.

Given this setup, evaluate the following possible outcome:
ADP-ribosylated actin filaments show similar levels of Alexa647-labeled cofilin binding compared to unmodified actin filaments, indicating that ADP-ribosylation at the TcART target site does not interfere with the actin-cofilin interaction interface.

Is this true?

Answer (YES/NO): NO